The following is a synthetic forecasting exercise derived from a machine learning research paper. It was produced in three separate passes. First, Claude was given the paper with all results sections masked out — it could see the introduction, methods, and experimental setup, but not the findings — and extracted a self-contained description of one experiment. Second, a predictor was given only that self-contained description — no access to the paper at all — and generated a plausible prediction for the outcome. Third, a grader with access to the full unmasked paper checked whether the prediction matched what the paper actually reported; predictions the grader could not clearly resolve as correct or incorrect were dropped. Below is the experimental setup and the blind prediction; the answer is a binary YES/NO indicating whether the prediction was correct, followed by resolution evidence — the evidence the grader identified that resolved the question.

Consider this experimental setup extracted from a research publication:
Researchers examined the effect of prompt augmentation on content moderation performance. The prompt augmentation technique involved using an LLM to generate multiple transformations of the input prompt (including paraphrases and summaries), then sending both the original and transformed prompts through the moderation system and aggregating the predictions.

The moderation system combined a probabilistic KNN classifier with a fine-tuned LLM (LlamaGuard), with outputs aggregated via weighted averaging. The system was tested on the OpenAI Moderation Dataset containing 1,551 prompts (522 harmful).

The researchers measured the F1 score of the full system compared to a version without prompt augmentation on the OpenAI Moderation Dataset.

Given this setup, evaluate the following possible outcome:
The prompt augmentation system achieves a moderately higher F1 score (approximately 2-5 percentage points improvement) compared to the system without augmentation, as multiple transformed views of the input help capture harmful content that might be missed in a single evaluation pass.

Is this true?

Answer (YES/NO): NO